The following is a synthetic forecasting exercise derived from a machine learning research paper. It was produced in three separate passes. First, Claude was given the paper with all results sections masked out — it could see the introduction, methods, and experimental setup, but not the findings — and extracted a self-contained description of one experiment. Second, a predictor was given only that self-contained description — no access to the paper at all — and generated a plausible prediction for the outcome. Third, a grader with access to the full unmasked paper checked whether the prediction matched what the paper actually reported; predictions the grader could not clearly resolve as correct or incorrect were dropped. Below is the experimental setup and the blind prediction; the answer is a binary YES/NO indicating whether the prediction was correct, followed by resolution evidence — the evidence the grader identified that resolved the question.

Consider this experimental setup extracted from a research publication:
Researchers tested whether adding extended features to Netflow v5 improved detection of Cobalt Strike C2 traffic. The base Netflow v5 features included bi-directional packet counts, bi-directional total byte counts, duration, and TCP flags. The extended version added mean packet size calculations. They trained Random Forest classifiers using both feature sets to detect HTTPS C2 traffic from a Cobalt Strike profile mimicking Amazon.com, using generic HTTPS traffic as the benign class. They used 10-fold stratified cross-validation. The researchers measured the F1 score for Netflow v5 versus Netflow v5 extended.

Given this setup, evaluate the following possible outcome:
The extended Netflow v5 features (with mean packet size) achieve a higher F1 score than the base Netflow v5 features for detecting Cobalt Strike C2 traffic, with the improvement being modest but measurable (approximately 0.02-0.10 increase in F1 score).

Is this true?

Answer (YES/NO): YES